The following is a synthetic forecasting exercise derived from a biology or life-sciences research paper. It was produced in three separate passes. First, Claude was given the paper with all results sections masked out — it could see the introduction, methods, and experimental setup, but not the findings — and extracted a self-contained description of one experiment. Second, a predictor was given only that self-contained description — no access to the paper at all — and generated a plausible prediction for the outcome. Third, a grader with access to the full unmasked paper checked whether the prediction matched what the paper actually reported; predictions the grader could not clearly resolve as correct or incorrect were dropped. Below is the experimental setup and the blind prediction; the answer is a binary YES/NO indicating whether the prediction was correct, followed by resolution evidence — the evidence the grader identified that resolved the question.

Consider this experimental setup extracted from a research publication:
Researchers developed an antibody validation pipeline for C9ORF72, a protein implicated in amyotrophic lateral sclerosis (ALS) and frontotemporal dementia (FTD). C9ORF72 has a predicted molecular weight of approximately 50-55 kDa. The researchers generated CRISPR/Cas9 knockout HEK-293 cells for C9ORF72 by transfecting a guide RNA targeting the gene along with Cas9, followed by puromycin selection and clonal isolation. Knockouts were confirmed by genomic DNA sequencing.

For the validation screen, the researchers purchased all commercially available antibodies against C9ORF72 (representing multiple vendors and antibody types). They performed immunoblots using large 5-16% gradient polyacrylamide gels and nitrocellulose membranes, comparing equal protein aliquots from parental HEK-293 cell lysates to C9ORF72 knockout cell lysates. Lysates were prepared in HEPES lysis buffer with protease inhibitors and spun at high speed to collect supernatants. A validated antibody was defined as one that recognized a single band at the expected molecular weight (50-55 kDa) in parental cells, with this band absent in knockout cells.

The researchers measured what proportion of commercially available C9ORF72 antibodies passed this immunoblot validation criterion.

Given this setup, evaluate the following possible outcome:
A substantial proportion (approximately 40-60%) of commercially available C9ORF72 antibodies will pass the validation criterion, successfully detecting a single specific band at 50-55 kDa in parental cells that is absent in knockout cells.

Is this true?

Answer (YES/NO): NO